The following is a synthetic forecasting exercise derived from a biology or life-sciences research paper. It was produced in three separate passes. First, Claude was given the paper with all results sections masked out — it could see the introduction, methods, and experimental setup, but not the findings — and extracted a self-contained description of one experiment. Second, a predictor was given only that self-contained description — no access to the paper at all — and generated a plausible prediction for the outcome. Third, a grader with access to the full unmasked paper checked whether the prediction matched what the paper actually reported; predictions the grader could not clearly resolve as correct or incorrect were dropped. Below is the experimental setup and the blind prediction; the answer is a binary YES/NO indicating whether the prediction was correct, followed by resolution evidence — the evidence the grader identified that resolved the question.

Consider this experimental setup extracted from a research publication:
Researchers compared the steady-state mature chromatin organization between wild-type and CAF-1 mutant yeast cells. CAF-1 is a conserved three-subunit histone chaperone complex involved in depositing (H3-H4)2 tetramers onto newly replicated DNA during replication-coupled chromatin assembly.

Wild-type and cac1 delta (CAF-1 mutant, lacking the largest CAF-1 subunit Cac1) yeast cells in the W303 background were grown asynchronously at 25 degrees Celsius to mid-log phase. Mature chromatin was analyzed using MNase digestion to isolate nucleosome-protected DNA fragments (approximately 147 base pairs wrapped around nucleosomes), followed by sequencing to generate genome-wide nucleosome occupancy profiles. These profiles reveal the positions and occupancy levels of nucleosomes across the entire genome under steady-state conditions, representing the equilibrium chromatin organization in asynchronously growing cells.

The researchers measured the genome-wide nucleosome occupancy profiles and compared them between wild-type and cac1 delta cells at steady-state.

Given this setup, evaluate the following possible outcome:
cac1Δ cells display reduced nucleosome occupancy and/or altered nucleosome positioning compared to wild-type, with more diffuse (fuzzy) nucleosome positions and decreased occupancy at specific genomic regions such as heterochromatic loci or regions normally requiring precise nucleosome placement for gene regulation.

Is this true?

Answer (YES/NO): NO